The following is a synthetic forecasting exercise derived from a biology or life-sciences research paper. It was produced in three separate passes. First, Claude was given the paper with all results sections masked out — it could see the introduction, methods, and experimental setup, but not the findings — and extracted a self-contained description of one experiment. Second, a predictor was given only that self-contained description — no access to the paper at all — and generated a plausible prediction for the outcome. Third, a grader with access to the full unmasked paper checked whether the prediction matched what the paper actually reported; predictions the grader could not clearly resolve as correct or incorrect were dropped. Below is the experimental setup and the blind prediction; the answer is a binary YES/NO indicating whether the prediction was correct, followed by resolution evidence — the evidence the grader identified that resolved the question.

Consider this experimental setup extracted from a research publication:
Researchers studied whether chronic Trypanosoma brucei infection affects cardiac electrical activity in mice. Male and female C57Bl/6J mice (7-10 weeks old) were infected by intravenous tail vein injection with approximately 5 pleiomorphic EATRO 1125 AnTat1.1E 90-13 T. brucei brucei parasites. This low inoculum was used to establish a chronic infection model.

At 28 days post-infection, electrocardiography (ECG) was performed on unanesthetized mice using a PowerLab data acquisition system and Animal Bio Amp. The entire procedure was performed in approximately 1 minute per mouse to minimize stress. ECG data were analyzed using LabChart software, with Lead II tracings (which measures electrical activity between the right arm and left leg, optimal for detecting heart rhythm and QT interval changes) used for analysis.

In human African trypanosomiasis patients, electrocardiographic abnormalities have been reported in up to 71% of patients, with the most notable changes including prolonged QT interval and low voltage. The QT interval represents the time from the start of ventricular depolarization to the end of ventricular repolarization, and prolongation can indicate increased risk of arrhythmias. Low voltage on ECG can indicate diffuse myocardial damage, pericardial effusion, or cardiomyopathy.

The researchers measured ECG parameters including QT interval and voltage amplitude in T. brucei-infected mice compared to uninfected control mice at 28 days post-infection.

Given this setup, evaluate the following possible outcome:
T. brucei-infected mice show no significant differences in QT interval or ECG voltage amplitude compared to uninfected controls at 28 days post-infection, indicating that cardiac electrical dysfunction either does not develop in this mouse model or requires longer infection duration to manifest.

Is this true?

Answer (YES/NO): NO